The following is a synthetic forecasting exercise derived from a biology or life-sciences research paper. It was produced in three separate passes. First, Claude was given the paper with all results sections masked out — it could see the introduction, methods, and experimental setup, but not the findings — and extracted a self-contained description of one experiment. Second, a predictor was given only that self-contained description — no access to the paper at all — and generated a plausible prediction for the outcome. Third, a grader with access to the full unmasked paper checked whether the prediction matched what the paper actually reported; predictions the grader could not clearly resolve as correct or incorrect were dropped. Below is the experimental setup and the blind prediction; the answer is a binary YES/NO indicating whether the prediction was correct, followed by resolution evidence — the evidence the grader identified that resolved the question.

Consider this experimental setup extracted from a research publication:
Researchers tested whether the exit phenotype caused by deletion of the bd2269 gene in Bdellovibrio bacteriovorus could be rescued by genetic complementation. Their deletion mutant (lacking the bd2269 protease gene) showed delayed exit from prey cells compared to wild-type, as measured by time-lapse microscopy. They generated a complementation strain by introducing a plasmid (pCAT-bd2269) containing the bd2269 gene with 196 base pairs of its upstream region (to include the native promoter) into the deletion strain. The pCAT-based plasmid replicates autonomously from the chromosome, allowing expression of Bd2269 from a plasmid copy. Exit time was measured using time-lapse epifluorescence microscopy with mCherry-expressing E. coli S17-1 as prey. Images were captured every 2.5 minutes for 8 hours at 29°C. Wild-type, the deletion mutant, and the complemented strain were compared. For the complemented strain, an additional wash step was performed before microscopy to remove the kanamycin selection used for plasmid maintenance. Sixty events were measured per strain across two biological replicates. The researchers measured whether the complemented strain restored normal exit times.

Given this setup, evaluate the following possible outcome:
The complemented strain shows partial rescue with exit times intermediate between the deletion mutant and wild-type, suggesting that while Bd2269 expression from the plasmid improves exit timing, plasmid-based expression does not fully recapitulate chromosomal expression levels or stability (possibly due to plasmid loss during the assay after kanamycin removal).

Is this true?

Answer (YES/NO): NO